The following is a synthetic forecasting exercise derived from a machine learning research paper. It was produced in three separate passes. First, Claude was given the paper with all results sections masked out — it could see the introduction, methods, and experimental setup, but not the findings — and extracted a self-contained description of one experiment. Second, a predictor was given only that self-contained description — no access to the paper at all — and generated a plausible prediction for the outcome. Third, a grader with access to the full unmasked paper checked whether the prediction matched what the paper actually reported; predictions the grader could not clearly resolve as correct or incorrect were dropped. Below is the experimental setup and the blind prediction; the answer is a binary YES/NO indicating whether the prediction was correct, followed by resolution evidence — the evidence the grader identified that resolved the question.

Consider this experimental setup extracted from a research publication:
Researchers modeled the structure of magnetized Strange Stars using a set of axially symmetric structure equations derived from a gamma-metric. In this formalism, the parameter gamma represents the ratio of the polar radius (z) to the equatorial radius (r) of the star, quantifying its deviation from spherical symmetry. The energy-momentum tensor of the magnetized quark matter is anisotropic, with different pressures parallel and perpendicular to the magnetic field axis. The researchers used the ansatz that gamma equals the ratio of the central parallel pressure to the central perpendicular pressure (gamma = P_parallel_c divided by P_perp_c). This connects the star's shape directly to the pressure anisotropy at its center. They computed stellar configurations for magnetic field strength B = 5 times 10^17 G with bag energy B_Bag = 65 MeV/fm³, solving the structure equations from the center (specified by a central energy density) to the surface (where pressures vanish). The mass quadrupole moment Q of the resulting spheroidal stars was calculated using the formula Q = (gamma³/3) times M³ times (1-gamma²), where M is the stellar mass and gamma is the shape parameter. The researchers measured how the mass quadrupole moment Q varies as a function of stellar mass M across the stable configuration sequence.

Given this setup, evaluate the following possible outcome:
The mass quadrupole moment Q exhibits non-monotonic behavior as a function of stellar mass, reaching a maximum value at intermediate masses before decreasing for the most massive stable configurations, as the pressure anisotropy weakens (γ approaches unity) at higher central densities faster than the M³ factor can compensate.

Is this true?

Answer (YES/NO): YES